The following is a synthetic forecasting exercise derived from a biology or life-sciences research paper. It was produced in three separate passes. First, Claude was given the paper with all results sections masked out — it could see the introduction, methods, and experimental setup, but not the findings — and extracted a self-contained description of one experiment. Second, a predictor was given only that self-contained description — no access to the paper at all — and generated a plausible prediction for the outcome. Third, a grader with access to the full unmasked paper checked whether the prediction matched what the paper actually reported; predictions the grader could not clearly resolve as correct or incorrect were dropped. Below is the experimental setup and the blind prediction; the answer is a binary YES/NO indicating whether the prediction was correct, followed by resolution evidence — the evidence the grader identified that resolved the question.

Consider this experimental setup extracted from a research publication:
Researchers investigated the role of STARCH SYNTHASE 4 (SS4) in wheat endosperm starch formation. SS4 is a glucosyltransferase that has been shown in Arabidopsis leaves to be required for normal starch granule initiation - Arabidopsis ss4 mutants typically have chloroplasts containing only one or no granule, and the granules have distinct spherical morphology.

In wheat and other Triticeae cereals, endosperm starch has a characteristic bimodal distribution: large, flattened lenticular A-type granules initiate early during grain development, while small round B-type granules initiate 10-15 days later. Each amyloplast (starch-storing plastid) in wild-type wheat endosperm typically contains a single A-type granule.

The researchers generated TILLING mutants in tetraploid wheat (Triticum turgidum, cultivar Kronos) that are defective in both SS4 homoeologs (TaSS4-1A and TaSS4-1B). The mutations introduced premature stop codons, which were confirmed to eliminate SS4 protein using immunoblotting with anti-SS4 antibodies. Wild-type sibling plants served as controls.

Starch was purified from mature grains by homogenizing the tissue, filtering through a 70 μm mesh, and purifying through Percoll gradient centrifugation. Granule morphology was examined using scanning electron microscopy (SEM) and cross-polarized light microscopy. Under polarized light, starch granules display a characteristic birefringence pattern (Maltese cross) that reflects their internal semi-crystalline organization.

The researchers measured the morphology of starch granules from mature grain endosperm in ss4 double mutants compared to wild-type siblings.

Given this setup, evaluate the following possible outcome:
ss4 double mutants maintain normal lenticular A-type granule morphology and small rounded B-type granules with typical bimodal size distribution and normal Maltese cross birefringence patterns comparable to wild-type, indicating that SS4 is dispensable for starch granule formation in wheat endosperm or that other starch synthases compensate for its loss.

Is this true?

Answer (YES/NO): NO